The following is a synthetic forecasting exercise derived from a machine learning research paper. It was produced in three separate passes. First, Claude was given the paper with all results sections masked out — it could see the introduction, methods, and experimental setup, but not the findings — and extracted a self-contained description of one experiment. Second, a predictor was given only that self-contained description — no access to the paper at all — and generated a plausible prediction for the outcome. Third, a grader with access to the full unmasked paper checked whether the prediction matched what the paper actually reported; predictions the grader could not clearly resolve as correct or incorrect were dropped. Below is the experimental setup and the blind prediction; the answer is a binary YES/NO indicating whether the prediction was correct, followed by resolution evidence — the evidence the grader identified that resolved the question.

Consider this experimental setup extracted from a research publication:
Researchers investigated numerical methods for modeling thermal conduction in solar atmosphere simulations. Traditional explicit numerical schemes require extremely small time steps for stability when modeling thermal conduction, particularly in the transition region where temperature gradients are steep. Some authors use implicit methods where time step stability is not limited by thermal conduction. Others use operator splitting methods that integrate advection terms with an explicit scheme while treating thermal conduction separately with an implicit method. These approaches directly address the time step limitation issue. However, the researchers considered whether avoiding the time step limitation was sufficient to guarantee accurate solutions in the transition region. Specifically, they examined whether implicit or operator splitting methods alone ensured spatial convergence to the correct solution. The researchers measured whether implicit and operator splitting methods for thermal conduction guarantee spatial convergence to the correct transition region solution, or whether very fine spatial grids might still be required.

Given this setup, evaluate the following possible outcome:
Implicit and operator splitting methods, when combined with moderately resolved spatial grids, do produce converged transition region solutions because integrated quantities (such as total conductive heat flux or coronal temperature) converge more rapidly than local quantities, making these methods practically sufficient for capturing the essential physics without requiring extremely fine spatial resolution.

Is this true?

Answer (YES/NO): NO